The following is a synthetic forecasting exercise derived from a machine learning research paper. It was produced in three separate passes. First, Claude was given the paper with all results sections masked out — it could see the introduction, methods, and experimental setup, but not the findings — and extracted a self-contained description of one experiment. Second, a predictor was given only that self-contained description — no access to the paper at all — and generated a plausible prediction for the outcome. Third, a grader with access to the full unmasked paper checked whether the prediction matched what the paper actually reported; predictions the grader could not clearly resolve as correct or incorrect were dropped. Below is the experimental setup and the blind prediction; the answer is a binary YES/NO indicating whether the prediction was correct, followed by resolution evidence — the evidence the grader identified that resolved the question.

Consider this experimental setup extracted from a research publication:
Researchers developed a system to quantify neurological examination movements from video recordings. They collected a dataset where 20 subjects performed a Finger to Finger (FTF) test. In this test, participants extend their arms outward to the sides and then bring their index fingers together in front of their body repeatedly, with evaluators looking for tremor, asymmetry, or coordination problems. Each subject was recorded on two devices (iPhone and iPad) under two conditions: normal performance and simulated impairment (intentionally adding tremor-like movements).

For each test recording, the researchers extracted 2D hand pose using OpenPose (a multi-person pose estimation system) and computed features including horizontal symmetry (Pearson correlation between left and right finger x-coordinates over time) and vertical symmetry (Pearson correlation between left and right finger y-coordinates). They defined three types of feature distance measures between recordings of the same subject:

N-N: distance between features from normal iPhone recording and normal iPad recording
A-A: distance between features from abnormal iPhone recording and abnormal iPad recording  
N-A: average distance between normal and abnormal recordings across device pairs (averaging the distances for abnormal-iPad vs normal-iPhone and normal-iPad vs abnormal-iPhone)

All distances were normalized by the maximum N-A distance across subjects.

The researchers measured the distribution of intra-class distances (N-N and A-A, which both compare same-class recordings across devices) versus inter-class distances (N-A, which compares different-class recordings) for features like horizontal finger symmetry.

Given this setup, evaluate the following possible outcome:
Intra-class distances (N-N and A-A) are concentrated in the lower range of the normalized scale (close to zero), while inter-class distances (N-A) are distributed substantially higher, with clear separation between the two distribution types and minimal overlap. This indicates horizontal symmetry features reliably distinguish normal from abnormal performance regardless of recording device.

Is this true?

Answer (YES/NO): YES